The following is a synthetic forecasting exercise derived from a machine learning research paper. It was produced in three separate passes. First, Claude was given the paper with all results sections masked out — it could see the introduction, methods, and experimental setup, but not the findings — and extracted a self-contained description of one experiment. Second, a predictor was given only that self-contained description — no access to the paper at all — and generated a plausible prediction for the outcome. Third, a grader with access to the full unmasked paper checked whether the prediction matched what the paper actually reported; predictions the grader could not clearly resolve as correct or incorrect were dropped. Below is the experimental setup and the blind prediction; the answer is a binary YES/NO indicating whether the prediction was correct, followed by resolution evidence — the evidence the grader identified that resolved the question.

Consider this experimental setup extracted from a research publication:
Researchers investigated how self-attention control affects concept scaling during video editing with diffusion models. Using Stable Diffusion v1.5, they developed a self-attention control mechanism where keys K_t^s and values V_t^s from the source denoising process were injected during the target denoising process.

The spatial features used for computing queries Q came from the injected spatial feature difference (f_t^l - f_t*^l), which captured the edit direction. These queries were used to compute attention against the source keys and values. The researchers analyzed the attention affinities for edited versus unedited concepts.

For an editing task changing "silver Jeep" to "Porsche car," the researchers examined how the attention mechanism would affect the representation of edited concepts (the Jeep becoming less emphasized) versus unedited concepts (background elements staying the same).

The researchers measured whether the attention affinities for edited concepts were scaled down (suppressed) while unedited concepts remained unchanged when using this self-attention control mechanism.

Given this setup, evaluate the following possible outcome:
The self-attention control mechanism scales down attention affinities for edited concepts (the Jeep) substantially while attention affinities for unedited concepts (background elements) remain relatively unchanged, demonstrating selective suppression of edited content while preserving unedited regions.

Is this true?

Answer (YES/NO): YES